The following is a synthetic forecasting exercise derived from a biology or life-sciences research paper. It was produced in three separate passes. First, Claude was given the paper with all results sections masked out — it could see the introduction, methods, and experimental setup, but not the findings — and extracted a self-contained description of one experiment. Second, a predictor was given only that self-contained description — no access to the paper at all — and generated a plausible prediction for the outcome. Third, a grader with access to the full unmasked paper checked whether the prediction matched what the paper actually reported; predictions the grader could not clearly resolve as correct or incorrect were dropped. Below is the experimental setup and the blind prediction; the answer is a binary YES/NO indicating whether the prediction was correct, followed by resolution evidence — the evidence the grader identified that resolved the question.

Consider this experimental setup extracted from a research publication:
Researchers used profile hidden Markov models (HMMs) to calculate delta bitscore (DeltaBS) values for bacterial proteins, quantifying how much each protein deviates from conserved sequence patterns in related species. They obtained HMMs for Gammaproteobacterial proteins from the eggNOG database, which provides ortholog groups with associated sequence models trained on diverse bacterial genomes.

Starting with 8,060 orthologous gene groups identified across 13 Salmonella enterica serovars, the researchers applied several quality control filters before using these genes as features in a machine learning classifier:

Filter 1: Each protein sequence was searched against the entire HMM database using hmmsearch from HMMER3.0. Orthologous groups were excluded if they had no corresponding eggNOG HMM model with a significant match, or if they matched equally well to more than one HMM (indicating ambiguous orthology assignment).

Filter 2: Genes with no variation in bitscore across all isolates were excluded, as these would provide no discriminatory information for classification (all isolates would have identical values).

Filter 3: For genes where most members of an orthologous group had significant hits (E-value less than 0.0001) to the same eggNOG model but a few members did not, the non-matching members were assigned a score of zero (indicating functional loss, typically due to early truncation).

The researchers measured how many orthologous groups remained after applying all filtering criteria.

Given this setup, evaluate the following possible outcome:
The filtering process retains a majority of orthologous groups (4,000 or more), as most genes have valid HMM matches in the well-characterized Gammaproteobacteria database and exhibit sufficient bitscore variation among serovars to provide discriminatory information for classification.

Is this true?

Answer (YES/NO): YES